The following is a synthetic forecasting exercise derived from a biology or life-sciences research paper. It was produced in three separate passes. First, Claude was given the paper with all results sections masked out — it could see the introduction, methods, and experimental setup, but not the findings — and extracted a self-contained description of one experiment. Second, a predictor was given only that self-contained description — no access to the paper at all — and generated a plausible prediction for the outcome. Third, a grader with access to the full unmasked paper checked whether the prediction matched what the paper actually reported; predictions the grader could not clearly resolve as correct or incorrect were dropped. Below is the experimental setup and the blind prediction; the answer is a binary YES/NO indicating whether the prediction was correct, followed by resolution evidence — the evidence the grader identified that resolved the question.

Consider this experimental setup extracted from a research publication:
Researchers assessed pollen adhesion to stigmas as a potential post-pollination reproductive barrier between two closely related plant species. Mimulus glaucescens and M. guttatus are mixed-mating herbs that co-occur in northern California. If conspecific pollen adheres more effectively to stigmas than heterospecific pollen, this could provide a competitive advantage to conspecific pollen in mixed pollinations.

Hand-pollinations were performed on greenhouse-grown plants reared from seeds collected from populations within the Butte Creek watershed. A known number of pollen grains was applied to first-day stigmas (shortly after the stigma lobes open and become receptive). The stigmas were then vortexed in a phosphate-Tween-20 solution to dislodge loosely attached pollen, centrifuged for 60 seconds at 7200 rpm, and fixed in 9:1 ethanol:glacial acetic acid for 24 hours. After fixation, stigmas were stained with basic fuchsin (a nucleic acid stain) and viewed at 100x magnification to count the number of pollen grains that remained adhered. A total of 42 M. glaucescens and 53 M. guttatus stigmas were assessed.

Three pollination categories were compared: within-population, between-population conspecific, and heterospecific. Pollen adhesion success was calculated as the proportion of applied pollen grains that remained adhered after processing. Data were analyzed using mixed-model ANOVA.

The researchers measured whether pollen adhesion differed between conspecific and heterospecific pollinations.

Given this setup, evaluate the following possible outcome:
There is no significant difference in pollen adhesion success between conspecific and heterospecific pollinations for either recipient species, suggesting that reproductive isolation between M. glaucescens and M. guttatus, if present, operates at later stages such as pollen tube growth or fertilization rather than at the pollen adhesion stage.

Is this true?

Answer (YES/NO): YES